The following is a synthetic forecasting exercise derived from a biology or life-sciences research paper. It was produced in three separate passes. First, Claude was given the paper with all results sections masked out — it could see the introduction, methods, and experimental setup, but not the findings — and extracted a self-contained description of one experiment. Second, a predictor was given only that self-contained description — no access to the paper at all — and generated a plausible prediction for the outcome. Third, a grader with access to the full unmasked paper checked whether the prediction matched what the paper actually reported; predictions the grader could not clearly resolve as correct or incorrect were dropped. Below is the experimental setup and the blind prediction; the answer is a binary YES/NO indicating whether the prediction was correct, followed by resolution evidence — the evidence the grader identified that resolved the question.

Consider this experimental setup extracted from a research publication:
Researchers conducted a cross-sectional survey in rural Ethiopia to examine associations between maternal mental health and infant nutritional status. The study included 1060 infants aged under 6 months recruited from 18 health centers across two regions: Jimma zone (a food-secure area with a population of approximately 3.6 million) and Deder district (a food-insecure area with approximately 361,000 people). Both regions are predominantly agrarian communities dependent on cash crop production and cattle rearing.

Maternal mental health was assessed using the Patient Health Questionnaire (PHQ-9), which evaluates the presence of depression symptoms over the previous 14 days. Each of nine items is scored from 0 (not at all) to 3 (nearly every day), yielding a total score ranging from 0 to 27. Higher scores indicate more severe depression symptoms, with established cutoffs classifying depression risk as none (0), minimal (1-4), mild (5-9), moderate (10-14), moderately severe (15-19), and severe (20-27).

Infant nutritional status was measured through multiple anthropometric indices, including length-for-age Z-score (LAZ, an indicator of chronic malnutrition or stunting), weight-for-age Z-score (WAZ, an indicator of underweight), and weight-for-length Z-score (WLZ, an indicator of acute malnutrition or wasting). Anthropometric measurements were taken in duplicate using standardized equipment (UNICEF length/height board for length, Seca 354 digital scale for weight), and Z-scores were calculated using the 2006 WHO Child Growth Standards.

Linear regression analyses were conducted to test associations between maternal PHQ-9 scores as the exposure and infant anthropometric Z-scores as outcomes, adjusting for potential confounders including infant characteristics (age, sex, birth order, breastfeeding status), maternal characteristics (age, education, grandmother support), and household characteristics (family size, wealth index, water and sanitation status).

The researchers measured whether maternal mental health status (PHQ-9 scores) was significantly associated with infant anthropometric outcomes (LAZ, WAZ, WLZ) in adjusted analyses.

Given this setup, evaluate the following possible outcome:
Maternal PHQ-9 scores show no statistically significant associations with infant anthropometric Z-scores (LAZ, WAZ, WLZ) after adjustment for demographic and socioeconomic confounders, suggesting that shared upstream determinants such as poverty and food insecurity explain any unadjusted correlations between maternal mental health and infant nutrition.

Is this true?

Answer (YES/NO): NO